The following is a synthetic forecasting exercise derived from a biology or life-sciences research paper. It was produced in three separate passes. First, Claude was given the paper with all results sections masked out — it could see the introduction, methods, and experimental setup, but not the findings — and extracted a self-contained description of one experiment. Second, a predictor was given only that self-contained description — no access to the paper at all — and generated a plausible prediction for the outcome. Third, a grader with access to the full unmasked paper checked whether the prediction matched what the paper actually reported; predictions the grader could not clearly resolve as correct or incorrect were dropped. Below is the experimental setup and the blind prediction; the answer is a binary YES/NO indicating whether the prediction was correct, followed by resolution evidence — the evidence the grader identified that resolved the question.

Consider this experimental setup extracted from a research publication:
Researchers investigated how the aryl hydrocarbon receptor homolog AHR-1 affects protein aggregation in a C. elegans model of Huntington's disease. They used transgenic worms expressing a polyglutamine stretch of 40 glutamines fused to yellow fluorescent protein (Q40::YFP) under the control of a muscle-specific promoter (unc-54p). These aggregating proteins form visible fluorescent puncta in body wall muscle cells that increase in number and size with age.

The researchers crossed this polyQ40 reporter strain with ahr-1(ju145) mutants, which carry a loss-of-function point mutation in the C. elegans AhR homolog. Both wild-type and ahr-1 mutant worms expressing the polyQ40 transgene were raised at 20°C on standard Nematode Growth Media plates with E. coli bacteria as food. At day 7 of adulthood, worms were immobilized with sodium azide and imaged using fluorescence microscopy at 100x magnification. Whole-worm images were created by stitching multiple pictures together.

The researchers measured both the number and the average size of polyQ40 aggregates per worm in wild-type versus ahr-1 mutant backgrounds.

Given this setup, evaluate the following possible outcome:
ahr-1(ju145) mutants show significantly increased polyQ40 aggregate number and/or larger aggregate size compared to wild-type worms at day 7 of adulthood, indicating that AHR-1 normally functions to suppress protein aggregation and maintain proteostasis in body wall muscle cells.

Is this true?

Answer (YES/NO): NO